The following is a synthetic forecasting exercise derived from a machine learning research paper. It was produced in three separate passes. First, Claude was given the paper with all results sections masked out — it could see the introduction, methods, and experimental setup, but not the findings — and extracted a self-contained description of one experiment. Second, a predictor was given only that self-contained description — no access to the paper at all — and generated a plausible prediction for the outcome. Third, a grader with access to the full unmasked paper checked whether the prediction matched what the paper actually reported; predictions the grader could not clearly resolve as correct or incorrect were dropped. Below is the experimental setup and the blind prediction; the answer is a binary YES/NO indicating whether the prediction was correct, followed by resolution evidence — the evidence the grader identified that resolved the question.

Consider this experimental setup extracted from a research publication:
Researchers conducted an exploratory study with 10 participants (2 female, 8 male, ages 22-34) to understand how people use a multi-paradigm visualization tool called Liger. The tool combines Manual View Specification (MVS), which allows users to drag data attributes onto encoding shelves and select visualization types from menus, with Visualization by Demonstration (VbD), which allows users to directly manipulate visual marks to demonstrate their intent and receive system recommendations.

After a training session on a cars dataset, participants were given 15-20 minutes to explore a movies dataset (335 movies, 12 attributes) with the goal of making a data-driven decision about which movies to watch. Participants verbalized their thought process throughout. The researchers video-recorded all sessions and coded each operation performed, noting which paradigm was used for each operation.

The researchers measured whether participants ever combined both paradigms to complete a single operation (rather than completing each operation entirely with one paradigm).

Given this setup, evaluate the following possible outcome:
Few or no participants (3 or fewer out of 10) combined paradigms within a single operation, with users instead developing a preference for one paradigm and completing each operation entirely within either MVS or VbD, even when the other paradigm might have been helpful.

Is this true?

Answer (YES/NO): NO